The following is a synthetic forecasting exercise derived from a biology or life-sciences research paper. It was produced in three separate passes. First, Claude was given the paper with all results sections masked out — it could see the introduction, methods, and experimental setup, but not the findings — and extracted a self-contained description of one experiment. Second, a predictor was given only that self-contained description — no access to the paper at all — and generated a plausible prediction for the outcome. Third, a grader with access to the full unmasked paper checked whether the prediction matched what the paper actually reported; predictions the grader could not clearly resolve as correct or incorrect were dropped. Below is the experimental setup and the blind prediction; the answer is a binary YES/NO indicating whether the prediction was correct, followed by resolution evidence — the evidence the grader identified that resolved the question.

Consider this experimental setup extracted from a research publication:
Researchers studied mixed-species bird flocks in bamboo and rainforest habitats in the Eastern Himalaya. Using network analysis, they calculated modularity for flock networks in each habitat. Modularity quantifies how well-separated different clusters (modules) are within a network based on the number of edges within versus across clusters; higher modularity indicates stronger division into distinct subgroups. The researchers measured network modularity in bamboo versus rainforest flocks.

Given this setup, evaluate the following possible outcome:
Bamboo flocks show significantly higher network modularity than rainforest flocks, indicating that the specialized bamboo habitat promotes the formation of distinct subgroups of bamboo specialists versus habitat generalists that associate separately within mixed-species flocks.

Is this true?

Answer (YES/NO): NO